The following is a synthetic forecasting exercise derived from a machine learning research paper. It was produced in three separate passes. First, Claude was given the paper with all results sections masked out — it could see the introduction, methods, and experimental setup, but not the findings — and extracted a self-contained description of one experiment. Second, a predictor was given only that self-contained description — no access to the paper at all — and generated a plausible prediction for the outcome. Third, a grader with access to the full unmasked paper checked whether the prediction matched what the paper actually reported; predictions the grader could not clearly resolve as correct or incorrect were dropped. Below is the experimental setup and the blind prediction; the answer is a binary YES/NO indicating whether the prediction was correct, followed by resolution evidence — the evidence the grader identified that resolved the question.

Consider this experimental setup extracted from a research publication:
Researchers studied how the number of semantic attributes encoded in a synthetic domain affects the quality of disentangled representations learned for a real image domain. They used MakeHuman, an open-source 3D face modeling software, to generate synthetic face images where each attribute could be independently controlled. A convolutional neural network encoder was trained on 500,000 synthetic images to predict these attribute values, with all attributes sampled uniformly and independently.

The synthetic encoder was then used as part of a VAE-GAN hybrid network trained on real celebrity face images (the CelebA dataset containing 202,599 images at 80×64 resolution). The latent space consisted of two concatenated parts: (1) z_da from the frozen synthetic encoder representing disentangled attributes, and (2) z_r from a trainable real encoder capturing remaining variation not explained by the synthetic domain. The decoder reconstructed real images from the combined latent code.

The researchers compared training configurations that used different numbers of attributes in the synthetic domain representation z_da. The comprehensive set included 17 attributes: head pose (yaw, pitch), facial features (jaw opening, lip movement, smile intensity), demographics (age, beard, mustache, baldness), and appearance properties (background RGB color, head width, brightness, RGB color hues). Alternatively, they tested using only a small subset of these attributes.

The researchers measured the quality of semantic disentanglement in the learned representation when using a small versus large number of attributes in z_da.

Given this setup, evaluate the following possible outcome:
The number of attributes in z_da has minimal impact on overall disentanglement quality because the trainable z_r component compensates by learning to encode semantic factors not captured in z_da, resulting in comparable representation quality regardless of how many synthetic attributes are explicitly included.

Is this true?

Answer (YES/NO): NO